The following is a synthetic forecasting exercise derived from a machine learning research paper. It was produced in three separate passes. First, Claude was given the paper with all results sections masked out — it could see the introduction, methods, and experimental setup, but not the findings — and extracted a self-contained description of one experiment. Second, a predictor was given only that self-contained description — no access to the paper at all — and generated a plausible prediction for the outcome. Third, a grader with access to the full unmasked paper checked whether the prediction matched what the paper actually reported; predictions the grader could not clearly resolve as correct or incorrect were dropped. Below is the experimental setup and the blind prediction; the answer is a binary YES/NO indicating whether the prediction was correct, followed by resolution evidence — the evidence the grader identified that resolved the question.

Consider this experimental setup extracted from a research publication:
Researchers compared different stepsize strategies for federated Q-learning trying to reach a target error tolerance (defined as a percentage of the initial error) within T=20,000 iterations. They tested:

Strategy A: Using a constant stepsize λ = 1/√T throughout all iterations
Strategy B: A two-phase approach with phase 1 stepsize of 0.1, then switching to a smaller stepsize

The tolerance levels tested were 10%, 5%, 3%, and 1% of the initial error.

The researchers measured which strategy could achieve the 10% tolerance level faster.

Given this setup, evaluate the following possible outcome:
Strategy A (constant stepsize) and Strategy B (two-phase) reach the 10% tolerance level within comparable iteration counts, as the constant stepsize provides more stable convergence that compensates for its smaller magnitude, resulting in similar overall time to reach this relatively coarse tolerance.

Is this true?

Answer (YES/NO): NO